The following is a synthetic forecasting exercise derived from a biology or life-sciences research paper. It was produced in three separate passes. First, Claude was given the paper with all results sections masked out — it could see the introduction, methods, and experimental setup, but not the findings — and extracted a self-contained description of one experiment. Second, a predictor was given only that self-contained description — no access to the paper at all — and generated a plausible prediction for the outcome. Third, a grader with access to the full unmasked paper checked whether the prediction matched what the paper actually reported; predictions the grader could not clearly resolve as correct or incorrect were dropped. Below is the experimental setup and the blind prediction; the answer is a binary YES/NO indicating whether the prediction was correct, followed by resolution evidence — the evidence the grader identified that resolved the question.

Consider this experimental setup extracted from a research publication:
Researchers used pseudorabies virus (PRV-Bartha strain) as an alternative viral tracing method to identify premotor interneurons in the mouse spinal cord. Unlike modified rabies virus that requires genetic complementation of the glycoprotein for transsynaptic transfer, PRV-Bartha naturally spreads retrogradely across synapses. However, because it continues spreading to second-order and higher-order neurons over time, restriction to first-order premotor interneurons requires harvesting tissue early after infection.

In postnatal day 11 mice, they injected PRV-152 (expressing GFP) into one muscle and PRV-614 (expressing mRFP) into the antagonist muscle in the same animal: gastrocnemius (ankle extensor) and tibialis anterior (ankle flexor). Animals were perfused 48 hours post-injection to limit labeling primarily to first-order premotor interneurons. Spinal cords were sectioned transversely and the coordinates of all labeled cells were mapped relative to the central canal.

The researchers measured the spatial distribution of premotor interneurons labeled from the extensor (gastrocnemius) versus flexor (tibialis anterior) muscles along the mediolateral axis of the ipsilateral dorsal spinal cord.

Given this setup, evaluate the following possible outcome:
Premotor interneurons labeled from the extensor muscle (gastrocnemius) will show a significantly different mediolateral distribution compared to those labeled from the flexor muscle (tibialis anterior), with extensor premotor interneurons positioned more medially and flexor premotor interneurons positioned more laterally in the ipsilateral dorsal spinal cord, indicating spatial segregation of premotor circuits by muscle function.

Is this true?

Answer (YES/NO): NO